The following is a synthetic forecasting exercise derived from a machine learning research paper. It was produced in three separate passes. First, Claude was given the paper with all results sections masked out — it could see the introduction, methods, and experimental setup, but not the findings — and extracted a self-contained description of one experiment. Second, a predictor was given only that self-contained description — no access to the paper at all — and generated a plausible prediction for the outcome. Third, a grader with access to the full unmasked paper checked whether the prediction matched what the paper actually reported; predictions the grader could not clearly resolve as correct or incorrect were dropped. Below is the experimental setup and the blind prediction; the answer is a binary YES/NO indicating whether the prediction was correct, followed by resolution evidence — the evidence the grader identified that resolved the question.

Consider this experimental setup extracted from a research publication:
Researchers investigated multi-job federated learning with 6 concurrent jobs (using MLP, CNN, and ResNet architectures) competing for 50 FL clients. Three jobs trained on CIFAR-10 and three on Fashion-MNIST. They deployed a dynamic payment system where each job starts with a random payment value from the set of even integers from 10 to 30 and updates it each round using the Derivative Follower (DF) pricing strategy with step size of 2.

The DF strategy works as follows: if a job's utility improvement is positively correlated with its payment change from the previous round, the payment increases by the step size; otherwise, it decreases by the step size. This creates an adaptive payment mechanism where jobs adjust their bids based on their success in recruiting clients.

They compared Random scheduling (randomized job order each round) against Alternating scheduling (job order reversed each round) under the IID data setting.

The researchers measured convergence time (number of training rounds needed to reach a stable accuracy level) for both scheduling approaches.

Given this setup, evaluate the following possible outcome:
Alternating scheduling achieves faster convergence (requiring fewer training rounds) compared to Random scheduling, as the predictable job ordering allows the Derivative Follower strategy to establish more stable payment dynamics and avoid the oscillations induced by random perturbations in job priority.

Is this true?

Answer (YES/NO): NO